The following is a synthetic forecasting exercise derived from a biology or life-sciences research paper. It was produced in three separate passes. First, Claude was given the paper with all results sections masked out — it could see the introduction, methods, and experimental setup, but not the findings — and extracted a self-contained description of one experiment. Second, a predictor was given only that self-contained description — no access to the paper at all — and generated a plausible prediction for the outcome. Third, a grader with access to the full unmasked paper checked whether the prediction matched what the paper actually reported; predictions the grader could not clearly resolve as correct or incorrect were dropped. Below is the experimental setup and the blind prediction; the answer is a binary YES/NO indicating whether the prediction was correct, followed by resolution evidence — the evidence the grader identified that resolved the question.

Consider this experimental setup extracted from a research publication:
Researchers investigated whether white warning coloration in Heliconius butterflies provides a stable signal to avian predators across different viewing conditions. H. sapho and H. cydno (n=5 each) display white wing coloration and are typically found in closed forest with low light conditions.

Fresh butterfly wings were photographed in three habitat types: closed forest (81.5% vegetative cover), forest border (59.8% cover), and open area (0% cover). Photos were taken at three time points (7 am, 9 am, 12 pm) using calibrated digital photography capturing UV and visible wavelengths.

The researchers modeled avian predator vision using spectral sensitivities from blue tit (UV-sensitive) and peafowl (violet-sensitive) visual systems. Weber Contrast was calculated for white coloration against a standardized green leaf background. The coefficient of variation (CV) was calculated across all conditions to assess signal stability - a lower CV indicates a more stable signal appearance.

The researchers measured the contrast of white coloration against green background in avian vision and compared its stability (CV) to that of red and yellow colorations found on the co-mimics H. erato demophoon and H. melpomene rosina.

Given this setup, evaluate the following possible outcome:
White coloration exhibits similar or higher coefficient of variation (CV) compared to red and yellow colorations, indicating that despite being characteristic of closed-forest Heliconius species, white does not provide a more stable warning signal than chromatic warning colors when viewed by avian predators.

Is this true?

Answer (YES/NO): YES